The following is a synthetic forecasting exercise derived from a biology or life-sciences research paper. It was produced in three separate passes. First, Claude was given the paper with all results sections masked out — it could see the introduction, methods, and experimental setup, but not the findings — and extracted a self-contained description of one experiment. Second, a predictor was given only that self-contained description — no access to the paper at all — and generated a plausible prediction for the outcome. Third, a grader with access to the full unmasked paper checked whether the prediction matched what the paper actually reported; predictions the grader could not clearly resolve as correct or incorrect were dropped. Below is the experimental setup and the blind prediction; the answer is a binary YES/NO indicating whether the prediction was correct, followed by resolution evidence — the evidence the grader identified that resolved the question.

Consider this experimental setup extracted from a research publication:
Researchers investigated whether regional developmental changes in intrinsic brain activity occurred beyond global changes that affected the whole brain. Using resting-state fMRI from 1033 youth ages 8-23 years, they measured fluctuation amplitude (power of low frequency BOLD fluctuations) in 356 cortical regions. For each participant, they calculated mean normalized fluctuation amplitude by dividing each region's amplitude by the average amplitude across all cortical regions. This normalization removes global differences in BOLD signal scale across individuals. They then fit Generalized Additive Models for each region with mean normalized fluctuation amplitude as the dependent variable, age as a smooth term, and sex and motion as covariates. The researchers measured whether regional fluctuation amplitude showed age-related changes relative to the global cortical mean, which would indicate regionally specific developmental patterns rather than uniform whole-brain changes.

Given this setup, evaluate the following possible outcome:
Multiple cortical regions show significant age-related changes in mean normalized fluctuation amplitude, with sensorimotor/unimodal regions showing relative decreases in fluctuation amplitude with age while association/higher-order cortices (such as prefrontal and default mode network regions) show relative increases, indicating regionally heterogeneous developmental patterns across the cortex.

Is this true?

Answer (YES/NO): YES